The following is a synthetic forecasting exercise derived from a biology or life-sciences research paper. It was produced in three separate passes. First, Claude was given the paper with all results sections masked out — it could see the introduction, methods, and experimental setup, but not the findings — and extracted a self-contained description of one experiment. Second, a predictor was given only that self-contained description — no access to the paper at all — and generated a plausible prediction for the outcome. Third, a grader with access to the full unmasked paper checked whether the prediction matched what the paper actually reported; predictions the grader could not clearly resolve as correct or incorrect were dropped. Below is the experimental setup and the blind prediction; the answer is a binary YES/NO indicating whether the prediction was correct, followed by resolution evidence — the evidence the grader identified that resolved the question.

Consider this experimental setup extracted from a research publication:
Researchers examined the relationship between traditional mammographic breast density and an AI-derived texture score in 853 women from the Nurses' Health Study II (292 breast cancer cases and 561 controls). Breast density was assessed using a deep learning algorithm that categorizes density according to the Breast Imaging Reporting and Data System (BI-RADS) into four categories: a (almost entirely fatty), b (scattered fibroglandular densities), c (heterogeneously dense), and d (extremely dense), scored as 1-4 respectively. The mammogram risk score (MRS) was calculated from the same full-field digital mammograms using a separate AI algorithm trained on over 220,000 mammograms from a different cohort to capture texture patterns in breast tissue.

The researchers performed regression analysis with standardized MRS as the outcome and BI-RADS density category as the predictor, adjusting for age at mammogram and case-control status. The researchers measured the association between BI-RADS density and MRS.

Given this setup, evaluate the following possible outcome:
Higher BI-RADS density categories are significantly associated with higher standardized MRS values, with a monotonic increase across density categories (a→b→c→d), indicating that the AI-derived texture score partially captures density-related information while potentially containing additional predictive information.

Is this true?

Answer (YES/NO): YES